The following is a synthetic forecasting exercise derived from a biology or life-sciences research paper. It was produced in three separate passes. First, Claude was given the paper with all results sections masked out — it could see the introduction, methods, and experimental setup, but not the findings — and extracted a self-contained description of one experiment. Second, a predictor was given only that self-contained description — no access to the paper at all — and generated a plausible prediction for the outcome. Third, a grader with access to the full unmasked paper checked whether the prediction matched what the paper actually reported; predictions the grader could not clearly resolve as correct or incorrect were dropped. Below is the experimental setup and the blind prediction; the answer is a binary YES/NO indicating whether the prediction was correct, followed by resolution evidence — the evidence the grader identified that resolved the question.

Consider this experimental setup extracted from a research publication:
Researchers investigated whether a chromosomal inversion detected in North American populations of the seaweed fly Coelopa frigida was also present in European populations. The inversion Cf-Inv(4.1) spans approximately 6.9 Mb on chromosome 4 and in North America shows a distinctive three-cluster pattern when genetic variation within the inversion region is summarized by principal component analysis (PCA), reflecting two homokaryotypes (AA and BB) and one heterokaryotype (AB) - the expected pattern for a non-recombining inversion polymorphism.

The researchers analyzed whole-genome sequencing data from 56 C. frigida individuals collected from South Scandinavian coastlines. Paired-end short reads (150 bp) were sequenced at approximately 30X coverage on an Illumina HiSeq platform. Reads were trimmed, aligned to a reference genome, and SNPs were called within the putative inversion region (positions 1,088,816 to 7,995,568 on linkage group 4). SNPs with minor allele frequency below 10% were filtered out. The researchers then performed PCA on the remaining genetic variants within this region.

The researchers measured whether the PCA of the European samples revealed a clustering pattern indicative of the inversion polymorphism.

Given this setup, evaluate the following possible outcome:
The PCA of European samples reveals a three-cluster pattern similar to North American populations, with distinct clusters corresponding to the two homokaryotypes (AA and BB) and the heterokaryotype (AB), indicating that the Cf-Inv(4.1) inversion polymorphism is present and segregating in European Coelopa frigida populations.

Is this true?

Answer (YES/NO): YES